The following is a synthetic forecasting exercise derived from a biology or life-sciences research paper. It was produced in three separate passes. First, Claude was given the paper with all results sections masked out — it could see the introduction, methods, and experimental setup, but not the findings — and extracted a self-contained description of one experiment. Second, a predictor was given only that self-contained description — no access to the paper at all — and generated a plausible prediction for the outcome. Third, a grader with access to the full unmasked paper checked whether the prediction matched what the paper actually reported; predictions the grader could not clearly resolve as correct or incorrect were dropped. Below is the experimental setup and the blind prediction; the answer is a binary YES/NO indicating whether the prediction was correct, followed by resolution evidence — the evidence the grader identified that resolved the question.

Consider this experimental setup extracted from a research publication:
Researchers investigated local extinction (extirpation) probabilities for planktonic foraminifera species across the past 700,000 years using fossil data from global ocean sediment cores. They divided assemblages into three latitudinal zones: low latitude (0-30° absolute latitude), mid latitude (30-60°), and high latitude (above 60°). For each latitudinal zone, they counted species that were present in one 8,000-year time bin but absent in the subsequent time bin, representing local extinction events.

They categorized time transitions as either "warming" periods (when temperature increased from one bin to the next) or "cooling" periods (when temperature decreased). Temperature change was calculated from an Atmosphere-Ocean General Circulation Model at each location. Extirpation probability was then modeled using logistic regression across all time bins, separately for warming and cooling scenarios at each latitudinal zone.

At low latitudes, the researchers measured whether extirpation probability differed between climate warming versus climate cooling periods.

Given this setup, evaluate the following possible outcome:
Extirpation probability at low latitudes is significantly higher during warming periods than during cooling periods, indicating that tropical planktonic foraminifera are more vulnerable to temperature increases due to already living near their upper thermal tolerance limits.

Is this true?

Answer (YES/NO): NO